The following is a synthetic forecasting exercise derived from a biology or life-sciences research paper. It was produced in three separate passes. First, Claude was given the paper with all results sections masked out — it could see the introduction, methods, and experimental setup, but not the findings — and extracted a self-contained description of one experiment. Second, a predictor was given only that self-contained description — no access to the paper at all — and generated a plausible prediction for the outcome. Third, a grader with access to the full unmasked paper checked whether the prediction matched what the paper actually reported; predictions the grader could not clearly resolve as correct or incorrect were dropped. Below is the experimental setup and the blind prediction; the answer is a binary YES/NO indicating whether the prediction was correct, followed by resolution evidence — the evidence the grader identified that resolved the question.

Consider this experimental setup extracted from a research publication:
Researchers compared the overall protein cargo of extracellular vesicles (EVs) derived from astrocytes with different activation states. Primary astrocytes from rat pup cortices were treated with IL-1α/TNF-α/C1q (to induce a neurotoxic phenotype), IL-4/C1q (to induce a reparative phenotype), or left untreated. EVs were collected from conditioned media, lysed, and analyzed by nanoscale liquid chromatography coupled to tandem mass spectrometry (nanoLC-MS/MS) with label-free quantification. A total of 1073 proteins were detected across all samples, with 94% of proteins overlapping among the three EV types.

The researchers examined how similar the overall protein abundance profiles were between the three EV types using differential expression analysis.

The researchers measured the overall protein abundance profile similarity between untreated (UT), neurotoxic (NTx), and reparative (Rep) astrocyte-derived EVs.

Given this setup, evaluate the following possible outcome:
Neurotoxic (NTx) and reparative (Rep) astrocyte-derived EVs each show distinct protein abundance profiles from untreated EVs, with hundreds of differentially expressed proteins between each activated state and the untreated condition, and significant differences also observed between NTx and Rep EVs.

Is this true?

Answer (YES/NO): NO